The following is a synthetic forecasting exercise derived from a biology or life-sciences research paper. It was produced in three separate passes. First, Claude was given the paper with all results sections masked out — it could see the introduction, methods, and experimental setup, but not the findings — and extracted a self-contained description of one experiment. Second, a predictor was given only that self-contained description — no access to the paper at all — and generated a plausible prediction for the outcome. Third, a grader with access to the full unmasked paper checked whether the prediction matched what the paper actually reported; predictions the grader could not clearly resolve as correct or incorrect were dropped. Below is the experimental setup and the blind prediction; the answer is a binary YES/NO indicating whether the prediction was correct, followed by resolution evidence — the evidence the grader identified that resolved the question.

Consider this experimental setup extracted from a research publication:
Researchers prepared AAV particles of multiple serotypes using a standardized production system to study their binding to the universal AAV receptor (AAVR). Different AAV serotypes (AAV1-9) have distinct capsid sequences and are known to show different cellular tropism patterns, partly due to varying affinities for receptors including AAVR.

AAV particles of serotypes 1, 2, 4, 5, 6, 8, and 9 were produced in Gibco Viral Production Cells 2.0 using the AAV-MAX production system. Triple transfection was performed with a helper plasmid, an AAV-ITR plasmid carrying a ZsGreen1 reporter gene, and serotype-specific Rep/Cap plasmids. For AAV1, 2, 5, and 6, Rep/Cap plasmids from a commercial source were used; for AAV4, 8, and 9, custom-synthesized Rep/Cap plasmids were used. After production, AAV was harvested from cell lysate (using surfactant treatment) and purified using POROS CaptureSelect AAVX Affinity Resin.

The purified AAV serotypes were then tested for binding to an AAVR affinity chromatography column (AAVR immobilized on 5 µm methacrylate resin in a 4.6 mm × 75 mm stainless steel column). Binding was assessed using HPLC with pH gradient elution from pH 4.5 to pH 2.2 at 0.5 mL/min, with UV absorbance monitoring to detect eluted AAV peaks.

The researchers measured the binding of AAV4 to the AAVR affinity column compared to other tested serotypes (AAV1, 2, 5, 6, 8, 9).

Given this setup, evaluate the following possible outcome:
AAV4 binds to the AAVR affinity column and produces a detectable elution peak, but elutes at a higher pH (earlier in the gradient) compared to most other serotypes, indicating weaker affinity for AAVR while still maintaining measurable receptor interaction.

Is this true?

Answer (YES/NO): NO